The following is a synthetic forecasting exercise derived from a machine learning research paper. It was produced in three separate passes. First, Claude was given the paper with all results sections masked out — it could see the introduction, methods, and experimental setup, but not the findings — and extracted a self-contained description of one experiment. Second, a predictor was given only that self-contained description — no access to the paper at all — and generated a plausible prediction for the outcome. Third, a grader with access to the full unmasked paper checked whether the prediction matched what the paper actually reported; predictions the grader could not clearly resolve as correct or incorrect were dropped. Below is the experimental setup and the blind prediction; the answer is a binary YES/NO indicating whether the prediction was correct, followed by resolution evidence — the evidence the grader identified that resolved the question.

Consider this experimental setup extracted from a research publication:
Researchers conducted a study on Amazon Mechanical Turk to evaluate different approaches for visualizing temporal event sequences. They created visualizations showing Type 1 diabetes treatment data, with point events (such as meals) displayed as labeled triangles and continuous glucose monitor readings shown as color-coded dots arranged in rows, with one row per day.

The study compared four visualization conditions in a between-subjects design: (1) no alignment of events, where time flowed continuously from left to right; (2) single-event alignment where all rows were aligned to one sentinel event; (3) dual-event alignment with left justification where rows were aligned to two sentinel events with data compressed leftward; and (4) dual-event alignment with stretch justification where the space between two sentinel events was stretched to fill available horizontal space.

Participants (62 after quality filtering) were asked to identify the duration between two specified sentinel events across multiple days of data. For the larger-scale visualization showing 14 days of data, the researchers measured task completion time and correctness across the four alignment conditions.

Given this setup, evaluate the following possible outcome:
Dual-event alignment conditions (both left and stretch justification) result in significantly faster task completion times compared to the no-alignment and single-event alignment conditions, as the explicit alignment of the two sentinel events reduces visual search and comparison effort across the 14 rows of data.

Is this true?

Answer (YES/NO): NO